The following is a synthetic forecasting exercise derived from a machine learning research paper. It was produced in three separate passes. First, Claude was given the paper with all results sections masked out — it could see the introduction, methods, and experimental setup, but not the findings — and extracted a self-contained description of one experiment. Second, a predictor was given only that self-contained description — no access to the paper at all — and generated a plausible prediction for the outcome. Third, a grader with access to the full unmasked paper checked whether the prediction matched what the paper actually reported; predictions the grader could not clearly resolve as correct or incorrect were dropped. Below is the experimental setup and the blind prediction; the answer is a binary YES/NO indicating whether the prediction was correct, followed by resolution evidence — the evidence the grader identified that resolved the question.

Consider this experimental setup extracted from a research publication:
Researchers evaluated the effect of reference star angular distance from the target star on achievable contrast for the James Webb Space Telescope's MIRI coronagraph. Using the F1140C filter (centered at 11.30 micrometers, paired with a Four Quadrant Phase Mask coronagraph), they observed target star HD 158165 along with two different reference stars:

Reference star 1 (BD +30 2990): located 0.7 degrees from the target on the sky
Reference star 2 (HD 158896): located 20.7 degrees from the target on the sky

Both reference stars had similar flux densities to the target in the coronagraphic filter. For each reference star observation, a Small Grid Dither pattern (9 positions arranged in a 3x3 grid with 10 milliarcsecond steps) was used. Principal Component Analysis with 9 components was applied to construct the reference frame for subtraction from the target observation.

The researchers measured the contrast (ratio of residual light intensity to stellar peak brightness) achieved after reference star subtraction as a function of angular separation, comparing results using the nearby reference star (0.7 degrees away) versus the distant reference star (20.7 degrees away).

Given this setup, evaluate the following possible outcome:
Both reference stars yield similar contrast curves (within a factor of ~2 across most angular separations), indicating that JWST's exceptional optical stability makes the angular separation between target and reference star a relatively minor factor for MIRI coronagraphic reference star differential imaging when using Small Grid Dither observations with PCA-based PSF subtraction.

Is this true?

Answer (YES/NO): YES